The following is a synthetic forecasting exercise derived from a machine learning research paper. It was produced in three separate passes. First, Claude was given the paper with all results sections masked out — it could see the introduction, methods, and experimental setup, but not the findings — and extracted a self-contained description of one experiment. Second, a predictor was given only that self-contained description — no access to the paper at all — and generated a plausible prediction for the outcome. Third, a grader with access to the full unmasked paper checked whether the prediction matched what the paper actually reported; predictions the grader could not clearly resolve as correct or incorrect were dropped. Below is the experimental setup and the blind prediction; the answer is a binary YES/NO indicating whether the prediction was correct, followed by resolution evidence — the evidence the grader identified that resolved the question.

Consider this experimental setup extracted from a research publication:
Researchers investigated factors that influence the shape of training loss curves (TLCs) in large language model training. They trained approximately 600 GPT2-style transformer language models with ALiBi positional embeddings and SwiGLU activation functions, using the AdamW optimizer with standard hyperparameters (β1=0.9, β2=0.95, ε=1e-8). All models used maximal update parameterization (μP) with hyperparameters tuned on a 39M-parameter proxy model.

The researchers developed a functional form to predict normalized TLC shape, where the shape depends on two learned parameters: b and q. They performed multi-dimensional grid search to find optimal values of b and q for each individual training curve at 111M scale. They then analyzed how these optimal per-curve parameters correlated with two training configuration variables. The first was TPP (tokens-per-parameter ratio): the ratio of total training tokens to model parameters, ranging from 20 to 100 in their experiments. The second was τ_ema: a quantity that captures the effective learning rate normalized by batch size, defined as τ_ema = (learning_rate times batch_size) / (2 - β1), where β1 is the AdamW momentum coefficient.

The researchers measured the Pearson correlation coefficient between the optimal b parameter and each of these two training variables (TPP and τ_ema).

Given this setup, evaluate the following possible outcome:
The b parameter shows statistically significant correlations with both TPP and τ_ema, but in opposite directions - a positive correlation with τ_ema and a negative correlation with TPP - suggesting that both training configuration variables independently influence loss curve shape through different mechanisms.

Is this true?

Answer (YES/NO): NO